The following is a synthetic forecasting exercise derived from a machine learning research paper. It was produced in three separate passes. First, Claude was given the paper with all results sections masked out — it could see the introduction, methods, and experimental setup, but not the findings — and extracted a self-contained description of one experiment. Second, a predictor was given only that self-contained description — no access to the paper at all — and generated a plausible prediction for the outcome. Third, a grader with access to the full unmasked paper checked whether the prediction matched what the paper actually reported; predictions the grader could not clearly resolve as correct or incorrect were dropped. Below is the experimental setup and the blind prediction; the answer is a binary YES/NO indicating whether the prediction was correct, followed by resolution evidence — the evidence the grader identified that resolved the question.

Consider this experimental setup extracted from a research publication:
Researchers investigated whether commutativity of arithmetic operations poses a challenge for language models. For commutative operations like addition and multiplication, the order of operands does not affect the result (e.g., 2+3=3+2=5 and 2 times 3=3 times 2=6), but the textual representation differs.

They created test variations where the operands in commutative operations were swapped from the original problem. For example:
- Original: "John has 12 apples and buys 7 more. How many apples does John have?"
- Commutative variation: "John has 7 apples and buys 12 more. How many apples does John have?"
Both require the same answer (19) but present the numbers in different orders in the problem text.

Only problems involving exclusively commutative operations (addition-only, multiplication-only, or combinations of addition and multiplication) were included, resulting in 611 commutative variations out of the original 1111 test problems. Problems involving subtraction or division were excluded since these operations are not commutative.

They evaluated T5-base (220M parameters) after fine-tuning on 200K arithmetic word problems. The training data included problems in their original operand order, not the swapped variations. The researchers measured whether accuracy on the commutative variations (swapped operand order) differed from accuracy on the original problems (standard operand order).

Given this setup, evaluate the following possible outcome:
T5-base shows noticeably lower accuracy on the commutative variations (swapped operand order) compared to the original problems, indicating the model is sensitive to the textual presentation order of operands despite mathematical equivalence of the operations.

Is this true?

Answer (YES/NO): YES